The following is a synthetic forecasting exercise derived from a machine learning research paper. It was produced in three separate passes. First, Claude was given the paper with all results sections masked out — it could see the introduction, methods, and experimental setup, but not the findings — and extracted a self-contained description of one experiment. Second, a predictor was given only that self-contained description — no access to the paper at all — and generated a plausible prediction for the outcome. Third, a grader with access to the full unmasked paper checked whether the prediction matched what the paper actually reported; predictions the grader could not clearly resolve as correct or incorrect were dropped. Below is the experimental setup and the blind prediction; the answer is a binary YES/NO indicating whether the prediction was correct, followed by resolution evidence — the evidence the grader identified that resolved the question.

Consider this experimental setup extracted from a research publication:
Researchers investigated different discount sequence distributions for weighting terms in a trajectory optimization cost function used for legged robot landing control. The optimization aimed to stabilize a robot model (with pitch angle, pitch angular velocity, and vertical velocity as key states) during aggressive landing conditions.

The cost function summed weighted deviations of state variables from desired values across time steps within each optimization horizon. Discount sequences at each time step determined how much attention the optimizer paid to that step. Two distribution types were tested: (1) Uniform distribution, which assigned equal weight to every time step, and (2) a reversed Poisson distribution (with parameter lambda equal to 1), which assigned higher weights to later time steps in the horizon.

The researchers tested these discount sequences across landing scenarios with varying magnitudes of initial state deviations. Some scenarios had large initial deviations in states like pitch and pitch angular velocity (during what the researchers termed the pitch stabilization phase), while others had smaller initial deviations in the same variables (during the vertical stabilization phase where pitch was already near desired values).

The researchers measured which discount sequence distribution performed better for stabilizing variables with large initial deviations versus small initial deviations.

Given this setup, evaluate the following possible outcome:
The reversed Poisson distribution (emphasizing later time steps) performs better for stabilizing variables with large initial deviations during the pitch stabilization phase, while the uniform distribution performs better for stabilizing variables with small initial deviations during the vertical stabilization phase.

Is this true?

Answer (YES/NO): YES